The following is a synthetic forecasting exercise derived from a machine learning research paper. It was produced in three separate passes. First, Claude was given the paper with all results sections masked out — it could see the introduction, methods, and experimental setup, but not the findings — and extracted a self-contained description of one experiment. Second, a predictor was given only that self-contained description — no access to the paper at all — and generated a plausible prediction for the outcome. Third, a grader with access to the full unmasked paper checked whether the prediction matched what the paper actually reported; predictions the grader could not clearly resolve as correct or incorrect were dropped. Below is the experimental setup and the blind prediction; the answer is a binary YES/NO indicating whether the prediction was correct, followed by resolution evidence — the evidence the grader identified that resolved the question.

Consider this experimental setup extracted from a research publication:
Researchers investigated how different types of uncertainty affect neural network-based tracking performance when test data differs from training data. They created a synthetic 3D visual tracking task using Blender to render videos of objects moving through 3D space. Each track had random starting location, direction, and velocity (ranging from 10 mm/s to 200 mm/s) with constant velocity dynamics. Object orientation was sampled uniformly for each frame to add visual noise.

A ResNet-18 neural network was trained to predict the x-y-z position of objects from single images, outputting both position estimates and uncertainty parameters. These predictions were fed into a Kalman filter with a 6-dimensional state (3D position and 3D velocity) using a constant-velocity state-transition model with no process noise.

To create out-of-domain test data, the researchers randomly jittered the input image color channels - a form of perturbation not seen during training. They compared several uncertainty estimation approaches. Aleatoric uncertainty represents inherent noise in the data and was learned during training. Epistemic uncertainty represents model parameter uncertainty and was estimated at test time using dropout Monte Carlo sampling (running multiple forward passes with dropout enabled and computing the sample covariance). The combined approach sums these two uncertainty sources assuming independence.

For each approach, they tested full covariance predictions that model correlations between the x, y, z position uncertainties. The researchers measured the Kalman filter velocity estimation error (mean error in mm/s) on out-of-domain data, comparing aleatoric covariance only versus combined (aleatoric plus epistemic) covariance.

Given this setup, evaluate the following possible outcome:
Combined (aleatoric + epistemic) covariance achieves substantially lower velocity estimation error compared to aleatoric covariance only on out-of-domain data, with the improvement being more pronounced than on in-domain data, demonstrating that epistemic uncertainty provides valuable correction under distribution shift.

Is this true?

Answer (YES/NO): YES